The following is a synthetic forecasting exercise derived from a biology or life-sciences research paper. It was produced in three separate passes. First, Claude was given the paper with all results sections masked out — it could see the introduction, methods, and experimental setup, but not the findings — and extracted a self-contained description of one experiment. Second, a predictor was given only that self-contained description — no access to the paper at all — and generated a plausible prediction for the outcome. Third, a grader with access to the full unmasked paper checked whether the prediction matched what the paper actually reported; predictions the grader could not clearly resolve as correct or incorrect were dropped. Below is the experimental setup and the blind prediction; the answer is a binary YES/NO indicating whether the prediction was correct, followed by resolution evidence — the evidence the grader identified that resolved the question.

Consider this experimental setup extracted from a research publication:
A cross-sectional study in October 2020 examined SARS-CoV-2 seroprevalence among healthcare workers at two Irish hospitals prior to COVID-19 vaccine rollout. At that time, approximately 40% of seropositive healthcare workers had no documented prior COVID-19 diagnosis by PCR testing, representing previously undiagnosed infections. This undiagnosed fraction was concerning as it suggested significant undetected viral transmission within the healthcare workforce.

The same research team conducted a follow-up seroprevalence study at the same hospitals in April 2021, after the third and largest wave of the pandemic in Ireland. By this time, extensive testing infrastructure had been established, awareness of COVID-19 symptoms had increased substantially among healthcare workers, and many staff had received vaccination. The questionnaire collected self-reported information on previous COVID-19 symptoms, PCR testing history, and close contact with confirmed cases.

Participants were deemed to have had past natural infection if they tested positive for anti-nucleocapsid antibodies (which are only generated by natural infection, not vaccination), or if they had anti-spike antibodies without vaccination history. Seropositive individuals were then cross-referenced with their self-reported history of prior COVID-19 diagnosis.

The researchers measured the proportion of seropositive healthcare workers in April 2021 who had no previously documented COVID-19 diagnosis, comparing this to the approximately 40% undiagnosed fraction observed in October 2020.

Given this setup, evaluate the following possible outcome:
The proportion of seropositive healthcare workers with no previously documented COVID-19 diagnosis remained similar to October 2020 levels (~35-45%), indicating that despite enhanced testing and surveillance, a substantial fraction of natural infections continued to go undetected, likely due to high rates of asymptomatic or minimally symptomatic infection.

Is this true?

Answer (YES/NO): NO